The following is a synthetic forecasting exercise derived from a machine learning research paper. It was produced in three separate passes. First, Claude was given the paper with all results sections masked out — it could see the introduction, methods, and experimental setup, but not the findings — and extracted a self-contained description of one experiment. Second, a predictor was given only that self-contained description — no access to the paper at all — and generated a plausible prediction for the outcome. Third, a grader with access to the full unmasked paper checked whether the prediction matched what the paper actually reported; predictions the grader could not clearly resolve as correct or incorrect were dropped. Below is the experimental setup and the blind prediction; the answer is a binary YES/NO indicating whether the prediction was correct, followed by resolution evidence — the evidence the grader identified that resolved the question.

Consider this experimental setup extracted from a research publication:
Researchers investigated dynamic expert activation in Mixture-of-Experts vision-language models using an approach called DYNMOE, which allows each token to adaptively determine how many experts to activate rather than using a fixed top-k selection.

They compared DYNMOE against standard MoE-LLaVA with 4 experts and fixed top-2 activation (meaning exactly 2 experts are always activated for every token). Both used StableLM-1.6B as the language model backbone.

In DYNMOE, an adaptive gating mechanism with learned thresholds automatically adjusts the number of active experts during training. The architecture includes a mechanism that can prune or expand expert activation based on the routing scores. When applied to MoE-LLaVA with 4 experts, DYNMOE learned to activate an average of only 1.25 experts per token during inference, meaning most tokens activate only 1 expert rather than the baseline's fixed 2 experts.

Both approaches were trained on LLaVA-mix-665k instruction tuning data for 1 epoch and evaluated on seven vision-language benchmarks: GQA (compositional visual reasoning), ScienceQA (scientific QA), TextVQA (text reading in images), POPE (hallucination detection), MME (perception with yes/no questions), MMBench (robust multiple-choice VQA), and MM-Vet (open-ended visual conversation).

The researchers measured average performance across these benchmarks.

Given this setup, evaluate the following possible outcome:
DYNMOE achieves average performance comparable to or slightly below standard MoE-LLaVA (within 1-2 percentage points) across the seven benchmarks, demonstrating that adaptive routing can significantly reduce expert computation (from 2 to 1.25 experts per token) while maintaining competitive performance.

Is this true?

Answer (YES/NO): NO